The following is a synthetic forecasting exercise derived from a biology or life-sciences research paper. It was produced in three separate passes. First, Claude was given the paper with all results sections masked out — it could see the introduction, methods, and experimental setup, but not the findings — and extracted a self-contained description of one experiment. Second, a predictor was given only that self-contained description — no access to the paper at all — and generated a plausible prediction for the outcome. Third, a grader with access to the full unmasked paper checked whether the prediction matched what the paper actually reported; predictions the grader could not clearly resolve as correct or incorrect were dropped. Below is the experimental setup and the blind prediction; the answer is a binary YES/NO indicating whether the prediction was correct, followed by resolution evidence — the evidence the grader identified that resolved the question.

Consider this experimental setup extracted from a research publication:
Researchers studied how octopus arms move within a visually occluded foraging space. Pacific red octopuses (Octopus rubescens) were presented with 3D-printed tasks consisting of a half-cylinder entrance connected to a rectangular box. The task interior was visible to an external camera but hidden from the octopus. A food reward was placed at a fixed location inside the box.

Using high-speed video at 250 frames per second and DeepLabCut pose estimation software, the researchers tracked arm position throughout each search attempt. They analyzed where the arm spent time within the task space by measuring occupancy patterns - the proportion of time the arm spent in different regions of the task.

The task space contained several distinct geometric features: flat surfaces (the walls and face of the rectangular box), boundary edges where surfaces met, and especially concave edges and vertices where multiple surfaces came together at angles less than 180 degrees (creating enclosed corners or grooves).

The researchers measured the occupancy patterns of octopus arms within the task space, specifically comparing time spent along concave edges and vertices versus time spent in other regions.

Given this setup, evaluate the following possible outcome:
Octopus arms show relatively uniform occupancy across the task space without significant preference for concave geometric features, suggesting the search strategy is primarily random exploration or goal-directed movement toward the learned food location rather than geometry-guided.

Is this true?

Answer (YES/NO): NO